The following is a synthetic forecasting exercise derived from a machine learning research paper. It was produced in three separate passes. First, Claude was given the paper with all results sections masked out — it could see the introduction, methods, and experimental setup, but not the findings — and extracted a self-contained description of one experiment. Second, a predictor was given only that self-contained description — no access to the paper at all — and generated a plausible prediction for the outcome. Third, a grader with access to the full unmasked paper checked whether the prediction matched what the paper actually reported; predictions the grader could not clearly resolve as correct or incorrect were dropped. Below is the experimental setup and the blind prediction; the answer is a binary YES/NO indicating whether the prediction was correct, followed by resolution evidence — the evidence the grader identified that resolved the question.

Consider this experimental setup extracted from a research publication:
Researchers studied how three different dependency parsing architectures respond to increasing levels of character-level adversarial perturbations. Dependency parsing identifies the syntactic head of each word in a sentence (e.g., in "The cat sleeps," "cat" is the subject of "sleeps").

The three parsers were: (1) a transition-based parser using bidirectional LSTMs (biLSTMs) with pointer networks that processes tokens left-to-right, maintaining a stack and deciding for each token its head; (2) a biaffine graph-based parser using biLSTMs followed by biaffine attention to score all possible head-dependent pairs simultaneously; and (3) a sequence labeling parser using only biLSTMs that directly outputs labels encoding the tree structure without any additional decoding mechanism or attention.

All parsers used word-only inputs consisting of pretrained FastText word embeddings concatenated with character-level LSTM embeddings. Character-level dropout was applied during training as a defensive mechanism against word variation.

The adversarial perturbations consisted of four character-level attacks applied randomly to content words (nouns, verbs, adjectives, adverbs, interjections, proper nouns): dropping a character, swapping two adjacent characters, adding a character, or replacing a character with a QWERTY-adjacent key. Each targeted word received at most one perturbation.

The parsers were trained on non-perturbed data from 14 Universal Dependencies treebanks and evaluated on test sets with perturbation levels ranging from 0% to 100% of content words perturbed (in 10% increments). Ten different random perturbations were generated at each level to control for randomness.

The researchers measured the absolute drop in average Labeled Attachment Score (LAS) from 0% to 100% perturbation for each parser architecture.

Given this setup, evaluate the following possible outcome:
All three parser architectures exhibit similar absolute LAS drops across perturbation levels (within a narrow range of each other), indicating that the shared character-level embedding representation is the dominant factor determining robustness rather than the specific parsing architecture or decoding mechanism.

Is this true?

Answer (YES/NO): NO